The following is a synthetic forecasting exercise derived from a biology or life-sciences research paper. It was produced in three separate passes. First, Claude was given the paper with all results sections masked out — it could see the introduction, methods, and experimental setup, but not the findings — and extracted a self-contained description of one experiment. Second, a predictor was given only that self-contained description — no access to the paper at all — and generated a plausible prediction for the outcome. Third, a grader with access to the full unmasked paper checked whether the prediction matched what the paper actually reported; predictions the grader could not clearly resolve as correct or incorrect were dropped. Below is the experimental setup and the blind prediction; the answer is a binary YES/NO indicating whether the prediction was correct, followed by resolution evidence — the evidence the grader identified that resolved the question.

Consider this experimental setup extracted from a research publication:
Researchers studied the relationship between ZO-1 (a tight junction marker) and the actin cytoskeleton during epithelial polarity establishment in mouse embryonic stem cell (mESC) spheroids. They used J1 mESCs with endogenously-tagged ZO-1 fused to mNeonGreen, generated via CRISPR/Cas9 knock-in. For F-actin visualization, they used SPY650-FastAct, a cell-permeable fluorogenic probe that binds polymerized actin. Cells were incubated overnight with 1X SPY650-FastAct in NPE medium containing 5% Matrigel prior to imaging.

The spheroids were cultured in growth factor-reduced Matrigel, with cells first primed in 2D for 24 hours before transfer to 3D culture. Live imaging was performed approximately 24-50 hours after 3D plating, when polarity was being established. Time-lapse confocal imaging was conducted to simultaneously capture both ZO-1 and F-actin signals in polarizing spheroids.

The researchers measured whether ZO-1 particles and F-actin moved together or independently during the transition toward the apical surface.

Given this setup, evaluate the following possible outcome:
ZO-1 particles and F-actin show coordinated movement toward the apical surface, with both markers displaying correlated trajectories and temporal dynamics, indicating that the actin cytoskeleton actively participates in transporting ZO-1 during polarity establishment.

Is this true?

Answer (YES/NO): YES